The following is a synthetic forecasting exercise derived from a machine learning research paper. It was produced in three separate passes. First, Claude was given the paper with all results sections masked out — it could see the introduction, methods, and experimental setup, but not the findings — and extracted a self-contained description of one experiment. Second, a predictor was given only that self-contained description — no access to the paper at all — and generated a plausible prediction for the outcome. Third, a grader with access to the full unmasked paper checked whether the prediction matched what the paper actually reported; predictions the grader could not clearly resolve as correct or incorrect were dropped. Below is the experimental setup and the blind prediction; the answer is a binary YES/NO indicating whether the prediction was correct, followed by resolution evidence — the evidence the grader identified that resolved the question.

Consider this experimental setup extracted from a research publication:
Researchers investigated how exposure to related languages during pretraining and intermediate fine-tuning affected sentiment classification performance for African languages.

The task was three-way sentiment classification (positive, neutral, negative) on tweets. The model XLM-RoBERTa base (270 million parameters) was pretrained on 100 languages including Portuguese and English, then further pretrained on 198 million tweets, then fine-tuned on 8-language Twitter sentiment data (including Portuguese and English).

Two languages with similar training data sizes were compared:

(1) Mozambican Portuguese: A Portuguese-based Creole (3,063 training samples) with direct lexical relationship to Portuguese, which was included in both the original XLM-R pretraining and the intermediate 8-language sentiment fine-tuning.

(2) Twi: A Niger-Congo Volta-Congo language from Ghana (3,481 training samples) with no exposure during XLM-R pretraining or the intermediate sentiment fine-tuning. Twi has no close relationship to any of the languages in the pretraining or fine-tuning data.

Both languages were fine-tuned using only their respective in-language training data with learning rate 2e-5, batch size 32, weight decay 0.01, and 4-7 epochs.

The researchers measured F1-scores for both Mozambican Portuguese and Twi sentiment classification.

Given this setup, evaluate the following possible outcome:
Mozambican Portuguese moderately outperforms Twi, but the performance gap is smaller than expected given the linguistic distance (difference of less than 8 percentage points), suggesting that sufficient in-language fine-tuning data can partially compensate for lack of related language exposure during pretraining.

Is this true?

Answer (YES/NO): NO